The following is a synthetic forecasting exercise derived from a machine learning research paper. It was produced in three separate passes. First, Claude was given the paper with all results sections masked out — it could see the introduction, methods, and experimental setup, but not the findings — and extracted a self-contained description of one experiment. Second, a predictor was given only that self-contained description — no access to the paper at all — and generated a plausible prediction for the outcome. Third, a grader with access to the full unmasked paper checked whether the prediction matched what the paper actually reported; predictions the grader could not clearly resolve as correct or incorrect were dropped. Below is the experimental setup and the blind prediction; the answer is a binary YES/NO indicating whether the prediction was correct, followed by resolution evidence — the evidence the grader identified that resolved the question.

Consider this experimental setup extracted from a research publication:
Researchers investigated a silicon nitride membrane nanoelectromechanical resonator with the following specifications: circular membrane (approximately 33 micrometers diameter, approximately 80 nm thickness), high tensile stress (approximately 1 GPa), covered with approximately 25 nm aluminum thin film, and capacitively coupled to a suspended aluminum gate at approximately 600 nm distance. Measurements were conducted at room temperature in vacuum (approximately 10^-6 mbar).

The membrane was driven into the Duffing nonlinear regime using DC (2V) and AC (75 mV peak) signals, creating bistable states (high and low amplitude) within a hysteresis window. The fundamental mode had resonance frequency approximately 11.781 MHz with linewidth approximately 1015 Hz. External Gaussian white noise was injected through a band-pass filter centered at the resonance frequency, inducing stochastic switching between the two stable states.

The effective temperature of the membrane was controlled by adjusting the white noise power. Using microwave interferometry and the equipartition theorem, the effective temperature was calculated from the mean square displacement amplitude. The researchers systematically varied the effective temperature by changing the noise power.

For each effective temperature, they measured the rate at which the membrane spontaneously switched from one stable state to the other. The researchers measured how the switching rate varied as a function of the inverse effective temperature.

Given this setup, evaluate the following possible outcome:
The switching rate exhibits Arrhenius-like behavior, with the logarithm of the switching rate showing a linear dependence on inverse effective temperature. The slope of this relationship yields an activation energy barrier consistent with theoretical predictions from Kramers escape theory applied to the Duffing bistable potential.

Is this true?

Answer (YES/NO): YES